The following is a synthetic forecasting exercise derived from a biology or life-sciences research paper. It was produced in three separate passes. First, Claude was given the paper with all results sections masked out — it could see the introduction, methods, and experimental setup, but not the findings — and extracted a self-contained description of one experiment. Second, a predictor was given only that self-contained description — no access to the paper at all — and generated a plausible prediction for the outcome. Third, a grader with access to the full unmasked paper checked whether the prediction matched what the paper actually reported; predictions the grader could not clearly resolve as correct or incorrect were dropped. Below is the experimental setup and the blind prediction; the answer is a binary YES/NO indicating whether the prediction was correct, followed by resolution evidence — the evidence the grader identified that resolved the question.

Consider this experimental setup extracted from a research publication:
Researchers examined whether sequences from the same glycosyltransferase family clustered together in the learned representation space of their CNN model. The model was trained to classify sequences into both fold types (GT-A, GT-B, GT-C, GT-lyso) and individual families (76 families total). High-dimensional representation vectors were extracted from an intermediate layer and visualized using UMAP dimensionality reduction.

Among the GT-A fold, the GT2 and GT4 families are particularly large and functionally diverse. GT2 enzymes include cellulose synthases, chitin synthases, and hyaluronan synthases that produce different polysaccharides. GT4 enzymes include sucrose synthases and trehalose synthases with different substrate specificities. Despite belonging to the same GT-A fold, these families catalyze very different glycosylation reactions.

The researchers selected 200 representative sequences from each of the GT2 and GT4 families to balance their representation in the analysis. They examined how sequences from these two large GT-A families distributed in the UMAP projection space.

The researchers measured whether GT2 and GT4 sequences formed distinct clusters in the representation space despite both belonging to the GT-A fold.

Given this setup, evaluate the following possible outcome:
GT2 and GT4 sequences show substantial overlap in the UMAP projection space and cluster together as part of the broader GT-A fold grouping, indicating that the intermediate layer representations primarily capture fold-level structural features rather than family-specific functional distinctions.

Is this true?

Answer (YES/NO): NO